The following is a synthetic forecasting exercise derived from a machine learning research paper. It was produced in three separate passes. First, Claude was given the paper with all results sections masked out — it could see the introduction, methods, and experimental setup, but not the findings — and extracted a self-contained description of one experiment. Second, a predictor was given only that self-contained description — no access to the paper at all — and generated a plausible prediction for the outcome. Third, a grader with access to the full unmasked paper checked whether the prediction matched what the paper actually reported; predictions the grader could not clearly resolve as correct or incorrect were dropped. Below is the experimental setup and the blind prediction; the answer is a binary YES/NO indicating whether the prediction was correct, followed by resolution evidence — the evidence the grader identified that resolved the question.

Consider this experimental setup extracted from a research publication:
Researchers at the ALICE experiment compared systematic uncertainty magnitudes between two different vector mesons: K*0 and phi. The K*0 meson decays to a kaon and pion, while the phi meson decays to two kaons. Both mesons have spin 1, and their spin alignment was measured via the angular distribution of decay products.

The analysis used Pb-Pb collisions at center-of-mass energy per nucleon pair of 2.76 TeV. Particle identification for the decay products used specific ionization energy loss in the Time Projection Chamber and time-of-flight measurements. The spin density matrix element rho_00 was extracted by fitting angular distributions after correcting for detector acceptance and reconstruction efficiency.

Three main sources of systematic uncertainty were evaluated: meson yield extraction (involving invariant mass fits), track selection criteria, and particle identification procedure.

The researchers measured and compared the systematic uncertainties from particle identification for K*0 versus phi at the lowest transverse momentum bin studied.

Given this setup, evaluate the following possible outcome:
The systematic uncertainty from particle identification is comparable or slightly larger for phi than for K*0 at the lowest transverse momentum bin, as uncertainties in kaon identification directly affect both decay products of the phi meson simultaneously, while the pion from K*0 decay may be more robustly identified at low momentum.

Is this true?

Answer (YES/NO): NO